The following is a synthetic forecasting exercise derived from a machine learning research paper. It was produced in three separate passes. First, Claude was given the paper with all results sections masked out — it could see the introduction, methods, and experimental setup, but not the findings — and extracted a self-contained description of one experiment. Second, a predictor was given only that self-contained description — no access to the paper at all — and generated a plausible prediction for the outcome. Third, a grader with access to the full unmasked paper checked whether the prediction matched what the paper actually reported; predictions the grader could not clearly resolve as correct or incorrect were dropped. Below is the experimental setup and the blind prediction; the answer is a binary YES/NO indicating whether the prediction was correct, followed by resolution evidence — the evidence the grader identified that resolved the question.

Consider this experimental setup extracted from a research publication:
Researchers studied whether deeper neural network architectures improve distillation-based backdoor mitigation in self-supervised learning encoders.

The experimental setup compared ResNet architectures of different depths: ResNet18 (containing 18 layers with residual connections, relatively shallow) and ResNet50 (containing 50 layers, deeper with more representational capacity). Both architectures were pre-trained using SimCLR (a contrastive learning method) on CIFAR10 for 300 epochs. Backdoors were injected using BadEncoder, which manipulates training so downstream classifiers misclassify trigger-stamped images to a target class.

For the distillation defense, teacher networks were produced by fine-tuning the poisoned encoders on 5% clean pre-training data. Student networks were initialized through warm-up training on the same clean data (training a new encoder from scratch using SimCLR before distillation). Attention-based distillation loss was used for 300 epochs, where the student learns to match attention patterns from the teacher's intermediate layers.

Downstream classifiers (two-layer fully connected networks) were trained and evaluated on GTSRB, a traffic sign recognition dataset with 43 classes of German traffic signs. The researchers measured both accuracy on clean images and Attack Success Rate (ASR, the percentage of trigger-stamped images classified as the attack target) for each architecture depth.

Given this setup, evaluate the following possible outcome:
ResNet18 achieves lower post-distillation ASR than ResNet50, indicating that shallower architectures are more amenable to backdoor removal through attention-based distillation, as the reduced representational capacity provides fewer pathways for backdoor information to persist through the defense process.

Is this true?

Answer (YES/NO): NO